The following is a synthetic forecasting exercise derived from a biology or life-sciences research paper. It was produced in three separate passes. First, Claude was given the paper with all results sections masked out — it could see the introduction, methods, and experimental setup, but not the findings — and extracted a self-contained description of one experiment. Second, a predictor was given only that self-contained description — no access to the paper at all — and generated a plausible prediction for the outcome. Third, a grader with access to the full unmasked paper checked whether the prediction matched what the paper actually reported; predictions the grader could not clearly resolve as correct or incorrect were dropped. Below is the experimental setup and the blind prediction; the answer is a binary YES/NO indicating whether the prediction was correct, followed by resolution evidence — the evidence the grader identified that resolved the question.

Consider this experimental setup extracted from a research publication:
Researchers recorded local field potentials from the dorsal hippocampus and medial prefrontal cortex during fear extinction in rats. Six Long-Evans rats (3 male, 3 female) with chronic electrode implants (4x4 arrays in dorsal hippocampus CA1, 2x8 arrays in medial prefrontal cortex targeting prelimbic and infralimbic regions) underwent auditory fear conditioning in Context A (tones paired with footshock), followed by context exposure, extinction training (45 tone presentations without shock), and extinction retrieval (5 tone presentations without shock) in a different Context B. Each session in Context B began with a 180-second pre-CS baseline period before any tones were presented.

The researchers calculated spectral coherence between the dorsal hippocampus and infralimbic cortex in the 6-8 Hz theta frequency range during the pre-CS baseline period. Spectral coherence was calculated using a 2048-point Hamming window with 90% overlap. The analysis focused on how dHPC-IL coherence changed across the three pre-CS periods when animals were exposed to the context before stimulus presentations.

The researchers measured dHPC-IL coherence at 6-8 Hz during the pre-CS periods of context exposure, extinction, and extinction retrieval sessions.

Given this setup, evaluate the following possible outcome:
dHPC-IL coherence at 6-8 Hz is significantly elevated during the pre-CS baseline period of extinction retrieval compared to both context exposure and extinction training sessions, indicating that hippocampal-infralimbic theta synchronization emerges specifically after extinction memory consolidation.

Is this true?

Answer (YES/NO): NO